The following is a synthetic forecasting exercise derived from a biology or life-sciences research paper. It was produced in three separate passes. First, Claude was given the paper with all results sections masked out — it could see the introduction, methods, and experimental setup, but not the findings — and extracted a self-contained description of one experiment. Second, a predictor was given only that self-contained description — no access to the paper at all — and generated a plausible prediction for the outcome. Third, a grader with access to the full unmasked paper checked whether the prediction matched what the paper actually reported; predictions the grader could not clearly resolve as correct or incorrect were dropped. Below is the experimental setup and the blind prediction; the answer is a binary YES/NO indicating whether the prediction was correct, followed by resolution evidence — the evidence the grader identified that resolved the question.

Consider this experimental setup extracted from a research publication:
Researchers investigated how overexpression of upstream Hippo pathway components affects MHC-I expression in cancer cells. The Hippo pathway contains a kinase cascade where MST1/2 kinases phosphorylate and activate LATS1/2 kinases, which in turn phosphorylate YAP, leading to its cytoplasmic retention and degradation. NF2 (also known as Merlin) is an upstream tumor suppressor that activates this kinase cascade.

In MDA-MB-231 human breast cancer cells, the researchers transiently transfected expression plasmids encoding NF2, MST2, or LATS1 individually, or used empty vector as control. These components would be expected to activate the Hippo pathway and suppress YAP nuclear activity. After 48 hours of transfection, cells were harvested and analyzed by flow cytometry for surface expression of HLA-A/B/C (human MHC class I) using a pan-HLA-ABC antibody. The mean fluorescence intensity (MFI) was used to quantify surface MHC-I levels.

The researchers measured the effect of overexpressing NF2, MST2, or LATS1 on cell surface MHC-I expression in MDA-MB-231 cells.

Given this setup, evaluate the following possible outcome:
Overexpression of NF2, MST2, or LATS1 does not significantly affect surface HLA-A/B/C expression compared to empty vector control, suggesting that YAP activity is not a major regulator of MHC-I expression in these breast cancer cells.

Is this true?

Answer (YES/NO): NO